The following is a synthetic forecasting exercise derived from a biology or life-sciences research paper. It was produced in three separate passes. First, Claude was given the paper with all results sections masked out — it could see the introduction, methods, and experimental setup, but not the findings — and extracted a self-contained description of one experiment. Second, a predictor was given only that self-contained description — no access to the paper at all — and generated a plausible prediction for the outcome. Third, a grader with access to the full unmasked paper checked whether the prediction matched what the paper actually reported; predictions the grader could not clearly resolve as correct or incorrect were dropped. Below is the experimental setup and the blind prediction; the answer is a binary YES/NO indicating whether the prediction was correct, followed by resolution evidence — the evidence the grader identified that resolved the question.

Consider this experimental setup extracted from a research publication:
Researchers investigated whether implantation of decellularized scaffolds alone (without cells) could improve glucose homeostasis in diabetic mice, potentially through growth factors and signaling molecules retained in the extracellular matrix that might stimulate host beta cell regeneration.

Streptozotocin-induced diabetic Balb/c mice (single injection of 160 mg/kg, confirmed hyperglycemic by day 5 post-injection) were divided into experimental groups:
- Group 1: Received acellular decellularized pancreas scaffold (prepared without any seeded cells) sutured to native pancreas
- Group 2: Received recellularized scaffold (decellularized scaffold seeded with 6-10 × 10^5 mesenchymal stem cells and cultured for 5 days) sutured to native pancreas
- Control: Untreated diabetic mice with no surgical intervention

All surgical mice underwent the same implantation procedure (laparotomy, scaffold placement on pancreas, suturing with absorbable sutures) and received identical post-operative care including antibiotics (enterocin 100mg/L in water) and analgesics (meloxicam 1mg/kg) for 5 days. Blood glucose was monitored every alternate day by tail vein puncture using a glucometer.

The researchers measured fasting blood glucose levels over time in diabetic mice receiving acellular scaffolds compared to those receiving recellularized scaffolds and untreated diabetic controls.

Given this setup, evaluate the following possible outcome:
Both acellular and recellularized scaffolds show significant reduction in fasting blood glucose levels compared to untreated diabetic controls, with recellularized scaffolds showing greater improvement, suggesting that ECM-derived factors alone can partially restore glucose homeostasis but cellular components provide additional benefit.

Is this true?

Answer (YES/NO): NO